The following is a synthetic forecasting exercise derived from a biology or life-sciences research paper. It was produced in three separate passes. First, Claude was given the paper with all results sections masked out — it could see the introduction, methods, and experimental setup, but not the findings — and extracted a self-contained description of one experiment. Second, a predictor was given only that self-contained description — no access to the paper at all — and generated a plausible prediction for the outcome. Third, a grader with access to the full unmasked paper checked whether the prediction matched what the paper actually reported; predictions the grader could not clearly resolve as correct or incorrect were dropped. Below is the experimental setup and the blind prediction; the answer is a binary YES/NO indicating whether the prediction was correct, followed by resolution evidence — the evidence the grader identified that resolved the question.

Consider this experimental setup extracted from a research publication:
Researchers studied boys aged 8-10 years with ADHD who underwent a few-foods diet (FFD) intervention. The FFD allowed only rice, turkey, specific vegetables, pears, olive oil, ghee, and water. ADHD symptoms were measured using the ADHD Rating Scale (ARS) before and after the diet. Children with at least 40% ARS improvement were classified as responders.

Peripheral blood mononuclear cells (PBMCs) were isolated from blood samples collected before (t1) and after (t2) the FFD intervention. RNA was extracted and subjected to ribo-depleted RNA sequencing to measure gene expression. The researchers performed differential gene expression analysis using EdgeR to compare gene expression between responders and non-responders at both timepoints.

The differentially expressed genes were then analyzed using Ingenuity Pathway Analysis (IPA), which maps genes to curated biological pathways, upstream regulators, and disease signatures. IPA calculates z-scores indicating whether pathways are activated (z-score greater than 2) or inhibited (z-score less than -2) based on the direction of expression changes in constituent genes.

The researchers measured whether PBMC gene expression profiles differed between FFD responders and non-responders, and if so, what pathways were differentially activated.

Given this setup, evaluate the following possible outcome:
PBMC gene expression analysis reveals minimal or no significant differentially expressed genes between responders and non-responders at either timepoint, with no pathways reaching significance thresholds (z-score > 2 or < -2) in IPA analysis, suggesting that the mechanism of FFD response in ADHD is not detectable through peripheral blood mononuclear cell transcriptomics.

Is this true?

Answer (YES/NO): YES